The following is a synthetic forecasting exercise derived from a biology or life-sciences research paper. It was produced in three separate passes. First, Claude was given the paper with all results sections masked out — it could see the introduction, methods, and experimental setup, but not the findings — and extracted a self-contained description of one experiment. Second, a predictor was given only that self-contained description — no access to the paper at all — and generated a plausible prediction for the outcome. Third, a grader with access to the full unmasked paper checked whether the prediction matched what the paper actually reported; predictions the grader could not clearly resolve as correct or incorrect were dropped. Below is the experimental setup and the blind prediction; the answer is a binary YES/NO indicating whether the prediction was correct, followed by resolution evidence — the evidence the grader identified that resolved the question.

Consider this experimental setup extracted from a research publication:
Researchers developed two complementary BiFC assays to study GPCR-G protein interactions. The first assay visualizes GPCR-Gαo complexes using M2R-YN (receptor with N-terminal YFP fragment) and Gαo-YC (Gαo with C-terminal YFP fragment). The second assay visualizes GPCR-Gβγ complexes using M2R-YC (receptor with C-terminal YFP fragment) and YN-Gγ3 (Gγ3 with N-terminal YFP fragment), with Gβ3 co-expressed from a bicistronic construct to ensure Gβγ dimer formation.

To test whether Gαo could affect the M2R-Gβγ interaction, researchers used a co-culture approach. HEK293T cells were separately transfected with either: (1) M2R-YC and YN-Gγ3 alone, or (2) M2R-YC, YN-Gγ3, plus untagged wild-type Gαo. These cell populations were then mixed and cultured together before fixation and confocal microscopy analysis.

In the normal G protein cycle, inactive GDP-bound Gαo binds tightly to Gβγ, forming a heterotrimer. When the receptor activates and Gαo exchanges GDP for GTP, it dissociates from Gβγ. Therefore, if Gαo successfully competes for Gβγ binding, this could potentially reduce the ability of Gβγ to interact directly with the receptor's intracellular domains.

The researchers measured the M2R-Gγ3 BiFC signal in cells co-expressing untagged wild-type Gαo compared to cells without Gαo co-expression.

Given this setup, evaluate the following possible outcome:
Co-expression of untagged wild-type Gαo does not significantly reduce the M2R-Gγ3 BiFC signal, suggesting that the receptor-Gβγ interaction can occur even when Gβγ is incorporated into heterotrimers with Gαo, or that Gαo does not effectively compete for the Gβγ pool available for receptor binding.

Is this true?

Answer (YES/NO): YES